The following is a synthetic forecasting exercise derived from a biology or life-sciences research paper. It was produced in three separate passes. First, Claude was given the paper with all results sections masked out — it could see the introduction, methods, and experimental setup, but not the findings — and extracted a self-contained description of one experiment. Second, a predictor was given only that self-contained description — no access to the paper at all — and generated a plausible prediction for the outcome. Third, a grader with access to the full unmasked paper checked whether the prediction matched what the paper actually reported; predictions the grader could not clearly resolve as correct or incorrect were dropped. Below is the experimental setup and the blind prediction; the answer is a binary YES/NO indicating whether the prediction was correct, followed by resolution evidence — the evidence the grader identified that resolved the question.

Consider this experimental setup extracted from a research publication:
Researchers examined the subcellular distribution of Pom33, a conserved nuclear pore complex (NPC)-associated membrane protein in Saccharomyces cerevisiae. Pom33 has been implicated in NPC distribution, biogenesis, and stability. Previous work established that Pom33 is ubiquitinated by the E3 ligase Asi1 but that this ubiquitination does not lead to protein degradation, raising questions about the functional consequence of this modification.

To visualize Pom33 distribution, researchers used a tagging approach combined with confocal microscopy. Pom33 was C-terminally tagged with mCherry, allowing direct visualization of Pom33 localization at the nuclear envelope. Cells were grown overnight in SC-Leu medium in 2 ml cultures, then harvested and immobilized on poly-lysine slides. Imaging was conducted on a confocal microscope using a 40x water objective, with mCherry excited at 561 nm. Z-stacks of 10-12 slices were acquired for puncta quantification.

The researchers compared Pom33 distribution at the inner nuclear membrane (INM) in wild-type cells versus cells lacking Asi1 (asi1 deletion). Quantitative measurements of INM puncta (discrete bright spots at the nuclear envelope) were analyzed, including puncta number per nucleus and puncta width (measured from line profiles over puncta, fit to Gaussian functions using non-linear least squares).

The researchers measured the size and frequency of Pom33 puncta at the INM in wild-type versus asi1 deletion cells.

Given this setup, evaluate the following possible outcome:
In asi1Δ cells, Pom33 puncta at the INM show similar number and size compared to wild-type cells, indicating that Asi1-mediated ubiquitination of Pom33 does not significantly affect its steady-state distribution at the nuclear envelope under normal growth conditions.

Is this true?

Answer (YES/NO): NO